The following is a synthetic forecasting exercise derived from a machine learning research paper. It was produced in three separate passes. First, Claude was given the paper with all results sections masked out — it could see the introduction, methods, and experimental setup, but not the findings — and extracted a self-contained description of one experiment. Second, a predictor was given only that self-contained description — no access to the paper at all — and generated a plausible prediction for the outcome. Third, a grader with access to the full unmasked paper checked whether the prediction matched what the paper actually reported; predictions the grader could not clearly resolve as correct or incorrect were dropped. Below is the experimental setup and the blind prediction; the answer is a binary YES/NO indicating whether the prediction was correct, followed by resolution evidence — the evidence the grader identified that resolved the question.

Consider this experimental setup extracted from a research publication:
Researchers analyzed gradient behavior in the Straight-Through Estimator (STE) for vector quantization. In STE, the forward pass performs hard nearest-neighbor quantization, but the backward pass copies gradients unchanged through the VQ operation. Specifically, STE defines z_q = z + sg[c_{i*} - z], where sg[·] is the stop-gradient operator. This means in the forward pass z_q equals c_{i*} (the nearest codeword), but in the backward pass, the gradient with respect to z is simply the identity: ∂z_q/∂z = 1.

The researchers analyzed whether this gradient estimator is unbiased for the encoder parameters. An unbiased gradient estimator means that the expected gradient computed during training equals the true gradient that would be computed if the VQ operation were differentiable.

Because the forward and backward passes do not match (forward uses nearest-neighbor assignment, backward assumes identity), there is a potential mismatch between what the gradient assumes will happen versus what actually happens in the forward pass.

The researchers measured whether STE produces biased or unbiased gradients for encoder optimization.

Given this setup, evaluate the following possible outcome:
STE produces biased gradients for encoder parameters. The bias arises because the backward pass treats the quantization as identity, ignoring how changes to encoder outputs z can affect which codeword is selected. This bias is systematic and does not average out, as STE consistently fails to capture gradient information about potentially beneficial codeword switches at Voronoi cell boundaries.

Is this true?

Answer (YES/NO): YES